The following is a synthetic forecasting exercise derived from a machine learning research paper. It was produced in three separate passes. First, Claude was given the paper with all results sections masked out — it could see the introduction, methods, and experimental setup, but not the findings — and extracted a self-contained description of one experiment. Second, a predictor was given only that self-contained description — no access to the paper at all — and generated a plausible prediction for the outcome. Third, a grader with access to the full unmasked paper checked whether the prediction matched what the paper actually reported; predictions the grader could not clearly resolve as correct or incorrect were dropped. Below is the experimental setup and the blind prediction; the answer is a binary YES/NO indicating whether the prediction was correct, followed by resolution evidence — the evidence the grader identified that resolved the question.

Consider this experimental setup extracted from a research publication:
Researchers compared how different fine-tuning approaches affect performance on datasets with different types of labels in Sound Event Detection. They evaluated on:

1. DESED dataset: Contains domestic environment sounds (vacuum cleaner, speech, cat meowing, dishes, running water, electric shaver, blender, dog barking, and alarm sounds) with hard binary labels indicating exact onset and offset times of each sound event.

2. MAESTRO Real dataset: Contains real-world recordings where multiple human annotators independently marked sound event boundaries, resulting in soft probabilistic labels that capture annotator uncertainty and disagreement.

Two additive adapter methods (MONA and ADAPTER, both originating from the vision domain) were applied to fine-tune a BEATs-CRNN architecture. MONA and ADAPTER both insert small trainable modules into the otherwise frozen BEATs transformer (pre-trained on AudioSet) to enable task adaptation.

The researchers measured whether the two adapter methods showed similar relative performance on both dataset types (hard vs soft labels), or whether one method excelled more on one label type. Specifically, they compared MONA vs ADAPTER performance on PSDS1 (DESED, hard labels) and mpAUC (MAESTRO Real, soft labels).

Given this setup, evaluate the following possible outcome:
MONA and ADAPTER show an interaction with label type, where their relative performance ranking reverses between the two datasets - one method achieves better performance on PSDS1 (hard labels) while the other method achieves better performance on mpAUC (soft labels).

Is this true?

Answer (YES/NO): NO